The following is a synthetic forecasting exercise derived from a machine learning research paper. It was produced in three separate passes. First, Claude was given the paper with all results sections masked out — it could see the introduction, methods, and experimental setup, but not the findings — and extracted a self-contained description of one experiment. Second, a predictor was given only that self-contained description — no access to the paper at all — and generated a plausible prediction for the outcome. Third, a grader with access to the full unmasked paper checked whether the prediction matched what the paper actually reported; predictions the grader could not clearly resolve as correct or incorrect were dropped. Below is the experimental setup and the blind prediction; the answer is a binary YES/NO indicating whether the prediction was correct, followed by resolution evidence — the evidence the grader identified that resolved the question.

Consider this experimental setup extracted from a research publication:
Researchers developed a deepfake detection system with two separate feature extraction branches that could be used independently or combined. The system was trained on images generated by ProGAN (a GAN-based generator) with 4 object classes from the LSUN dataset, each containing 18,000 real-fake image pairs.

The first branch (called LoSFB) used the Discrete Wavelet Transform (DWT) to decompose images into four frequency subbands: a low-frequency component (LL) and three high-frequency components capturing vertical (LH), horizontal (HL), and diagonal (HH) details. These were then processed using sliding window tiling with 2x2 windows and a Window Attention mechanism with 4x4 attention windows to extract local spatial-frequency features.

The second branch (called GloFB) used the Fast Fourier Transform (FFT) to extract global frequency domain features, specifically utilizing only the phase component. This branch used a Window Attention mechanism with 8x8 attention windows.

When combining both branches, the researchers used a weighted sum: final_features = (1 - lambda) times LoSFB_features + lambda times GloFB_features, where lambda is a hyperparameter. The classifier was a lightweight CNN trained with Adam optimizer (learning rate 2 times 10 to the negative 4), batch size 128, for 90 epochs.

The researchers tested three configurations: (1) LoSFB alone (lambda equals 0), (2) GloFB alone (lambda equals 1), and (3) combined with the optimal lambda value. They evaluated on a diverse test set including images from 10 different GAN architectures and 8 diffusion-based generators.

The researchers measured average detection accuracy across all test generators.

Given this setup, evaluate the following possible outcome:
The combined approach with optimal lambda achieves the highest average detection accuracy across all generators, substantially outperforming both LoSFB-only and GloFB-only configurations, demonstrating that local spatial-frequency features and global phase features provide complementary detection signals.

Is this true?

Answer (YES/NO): NO